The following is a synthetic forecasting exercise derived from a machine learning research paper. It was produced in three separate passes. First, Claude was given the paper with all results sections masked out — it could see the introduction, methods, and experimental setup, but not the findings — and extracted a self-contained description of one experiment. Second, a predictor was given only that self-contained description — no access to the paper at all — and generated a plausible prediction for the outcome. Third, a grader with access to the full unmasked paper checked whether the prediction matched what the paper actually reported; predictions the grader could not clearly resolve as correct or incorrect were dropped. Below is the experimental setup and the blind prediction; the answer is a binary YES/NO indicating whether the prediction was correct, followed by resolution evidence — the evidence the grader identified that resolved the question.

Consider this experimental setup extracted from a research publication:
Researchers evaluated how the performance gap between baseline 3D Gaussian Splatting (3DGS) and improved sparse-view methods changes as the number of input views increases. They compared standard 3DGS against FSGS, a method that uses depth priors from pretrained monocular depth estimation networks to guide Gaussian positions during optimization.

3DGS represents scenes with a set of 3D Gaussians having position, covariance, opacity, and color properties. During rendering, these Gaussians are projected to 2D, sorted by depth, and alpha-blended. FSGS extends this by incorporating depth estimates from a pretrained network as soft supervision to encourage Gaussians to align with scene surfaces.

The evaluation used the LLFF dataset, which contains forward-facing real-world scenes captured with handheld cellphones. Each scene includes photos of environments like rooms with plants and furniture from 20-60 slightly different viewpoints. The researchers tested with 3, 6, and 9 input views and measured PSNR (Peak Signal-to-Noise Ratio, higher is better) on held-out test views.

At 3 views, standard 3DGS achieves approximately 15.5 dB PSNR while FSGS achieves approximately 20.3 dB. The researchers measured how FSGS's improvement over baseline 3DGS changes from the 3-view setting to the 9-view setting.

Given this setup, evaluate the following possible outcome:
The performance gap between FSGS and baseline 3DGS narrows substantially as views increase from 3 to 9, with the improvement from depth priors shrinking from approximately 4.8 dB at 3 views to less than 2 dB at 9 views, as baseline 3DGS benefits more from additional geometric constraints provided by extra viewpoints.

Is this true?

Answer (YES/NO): NO